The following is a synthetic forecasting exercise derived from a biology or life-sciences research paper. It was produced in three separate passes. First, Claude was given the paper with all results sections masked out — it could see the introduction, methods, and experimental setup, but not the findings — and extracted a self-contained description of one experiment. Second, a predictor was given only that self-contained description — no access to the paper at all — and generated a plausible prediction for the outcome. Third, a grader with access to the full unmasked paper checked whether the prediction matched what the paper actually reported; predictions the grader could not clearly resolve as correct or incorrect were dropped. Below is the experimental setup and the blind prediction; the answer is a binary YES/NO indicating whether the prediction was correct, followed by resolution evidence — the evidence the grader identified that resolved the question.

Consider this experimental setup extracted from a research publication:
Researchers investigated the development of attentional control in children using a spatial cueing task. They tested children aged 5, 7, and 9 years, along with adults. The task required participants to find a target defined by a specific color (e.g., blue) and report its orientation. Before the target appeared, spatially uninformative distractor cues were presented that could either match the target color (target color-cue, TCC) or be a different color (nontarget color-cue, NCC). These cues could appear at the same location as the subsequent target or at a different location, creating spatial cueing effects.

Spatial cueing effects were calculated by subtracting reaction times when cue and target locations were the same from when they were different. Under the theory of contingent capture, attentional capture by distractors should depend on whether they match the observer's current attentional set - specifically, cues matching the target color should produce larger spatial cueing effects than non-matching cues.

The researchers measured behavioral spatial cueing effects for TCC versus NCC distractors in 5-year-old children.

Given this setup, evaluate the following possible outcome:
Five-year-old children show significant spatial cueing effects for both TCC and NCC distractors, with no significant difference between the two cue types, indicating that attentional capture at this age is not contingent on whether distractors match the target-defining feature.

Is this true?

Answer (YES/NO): YES